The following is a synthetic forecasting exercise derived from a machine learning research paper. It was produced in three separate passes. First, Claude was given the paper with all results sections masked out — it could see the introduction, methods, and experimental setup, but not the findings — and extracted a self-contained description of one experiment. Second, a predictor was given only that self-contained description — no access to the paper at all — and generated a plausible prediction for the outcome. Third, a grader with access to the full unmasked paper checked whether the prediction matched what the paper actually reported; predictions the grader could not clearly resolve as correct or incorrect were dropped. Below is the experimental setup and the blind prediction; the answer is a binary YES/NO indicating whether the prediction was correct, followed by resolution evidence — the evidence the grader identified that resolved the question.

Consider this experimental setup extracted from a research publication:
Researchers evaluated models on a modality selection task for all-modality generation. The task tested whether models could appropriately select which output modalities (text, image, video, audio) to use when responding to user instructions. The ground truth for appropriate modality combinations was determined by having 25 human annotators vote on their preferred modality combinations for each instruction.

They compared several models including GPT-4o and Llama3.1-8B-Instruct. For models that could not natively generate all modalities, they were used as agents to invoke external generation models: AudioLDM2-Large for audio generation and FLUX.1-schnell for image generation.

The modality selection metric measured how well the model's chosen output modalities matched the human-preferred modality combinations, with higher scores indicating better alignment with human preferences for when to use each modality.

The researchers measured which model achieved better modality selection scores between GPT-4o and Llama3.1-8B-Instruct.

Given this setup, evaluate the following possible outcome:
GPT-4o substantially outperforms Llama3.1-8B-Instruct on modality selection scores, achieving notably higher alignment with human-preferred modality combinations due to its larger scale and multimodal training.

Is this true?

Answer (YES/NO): NO